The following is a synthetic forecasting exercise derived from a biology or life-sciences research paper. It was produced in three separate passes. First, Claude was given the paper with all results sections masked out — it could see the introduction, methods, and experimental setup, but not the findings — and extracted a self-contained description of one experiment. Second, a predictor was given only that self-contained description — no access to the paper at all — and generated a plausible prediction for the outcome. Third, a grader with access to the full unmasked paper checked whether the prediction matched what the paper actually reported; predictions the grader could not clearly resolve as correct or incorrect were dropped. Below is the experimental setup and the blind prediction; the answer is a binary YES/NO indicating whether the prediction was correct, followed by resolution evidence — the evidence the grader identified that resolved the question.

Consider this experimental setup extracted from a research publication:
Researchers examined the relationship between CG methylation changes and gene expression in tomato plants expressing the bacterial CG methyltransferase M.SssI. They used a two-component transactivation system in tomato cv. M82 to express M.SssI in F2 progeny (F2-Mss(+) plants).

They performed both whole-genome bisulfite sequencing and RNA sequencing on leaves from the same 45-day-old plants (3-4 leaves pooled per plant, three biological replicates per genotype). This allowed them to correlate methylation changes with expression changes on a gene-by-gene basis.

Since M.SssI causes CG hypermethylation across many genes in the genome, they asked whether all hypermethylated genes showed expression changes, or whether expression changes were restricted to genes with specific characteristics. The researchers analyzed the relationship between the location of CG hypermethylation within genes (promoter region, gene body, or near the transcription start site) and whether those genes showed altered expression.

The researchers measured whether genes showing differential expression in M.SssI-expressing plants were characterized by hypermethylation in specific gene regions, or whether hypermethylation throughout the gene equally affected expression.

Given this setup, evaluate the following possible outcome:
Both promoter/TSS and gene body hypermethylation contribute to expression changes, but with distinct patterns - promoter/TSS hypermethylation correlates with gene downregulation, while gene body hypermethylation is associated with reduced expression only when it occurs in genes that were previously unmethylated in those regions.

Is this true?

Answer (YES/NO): NO